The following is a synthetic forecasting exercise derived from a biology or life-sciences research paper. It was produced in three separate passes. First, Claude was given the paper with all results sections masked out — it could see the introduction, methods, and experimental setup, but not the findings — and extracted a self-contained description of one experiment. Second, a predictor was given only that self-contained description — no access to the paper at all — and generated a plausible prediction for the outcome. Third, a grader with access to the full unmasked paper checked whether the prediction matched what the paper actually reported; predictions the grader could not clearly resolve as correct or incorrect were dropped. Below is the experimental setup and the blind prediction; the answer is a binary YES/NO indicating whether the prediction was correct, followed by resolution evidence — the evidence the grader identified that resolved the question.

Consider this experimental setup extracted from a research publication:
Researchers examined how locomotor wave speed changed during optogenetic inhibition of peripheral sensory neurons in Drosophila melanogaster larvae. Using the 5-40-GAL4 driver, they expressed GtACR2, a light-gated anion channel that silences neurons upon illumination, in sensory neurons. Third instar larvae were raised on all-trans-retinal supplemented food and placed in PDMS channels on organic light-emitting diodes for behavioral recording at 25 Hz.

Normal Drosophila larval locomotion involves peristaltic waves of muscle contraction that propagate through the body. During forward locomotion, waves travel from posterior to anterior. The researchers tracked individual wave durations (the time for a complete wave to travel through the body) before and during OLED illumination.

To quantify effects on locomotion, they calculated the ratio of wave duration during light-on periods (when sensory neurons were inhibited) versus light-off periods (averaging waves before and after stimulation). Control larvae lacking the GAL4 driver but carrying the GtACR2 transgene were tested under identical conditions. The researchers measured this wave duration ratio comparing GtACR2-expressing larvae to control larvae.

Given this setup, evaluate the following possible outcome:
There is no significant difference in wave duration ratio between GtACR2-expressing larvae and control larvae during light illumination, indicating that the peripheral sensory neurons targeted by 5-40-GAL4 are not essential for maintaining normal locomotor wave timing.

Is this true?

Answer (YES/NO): NO